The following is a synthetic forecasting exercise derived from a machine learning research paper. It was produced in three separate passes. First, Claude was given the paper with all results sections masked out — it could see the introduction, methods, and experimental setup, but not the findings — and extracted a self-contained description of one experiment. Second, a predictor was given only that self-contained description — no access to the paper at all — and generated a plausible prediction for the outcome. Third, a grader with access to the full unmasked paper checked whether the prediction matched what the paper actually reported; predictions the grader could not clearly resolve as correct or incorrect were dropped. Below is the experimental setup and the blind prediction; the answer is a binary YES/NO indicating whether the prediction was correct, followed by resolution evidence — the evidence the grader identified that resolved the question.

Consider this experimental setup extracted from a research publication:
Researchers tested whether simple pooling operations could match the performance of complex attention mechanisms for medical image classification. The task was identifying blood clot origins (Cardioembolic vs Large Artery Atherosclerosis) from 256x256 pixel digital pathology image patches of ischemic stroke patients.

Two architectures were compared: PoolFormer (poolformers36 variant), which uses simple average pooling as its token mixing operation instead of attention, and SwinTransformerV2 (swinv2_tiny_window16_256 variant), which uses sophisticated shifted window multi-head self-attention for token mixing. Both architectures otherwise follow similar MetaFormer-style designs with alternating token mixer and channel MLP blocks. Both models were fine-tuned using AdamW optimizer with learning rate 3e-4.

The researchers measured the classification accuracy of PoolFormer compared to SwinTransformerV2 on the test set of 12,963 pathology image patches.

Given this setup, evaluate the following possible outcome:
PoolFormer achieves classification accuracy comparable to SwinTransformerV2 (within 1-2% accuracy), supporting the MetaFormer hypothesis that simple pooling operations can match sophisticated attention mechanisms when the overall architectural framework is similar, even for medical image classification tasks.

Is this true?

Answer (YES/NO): YES